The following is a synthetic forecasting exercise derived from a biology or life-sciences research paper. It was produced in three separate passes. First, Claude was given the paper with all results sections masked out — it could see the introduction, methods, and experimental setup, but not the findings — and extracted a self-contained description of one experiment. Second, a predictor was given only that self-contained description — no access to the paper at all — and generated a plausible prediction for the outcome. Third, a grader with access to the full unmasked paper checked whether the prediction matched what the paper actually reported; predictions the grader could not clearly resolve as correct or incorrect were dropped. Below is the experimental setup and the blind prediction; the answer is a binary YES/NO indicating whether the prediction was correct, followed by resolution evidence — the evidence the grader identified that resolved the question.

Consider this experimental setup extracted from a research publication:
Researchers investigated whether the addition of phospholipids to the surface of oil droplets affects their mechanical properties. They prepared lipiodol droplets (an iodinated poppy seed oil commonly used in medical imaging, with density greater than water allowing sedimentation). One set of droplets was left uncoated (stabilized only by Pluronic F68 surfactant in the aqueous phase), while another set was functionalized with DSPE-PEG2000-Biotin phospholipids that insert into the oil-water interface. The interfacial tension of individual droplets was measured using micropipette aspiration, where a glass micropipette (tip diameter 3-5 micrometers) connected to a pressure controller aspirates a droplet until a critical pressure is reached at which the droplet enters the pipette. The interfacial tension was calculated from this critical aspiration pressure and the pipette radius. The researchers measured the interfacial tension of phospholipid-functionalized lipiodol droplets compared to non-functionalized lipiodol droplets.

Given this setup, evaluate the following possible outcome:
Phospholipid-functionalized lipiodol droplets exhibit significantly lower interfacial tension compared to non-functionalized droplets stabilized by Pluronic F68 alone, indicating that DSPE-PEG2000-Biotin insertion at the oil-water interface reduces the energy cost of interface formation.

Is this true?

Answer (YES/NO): NO